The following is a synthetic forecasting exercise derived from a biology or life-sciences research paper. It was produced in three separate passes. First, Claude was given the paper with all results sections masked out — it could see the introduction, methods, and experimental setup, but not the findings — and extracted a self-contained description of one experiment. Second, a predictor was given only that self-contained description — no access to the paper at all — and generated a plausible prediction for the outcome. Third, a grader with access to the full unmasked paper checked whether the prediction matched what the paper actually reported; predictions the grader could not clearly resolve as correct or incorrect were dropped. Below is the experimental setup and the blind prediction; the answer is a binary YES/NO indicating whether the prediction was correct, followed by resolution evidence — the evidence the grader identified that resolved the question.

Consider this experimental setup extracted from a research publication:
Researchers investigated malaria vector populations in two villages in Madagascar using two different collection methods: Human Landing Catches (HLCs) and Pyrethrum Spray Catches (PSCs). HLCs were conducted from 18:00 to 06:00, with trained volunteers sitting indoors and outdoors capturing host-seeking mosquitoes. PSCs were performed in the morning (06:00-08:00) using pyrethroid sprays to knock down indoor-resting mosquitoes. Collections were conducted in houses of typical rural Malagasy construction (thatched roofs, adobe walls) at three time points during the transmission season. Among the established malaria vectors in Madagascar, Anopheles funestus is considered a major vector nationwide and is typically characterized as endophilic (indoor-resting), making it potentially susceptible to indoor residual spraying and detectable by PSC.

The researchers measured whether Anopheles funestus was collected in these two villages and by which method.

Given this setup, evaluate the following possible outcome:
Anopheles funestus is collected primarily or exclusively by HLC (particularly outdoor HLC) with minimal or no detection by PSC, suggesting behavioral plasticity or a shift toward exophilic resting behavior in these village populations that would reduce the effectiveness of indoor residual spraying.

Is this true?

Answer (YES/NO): NO